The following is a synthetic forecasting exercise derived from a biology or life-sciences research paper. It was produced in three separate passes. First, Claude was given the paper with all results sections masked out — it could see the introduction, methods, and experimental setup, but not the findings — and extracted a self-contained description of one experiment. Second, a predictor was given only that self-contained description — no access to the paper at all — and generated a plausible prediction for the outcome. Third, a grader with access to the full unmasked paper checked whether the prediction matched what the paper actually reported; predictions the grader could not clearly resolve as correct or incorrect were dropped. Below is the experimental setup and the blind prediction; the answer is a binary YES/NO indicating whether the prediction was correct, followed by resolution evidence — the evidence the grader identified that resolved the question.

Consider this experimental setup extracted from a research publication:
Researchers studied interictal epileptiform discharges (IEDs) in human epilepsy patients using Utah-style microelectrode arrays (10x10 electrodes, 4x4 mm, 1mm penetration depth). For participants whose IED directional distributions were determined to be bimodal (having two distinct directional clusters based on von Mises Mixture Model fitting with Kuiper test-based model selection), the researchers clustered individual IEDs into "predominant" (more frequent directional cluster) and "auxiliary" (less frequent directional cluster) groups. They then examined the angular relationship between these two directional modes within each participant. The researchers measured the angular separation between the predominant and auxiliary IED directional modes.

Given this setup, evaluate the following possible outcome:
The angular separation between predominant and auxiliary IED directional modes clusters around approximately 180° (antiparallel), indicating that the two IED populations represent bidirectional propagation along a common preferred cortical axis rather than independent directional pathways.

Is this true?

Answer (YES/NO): YES